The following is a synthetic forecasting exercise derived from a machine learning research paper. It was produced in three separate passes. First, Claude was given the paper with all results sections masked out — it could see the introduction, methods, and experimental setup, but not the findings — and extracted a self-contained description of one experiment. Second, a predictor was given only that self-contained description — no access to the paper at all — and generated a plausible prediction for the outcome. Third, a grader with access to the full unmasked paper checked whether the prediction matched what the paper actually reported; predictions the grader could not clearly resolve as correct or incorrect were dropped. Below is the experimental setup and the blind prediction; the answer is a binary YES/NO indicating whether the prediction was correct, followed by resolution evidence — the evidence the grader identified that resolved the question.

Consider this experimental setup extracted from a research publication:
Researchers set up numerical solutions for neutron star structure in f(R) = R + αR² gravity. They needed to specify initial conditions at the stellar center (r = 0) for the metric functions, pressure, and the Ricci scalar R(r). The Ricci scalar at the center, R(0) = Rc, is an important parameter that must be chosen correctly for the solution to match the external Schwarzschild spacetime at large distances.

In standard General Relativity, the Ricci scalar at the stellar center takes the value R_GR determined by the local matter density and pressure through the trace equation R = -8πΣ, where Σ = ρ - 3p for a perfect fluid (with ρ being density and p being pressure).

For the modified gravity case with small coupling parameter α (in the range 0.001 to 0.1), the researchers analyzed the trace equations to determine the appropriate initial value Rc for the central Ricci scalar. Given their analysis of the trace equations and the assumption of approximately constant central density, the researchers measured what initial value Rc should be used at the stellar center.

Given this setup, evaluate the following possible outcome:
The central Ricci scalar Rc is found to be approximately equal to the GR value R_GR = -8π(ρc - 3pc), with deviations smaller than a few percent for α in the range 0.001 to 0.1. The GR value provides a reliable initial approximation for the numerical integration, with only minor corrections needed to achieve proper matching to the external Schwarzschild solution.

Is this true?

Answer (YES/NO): NO